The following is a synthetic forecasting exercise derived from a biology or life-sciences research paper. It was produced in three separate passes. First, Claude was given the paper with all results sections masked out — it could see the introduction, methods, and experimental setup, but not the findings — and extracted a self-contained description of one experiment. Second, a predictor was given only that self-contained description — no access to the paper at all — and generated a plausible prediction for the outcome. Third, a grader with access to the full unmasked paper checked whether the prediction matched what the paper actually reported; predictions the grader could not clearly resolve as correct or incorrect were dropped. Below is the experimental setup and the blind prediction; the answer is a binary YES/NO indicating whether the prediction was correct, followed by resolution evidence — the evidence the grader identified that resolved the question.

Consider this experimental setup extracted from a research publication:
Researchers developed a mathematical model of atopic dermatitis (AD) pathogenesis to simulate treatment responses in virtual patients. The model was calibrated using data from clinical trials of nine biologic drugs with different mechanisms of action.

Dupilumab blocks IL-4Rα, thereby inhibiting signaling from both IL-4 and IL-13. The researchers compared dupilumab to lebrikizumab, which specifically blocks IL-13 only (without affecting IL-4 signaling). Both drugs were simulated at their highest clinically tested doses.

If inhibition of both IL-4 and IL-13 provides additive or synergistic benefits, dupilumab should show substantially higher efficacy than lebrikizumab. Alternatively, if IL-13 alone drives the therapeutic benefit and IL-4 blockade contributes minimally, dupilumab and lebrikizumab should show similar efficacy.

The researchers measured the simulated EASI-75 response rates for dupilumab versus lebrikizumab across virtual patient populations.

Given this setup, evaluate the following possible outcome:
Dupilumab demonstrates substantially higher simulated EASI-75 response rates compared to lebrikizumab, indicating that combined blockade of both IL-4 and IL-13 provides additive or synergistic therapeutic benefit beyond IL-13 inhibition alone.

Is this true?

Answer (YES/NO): NO